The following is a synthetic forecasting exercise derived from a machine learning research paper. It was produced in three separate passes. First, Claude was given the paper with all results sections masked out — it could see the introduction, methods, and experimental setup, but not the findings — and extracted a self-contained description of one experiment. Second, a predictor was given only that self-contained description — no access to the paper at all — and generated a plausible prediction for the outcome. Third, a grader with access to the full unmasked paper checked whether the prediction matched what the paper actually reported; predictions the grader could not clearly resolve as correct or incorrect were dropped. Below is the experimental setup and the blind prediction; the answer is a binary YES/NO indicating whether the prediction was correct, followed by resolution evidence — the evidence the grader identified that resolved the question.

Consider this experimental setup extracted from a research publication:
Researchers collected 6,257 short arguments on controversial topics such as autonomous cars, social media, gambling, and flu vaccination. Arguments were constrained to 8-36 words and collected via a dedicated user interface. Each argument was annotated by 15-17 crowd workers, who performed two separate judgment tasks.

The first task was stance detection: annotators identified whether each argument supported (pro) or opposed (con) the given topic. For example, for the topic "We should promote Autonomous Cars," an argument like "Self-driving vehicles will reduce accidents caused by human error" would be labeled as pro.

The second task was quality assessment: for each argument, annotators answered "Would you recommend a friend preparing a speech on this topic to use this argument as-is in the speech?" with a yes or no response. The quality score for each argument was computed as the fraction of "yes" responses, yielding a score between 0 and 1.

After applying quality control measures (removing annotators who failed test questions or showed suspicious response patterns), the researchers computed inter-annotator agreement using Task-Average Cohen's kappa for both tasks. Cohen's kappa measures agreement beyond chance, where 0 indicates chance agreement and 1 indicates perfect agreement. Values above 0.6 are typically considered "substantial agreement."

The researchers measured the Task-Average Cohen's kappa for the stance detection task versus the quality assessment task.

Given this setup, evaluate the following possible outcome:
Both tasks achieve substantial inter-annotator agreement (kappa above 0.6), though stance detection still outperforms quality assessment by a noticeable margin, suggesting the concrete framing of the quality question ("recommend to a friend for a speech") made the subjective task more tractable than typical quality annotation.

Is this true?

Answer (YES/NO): NO